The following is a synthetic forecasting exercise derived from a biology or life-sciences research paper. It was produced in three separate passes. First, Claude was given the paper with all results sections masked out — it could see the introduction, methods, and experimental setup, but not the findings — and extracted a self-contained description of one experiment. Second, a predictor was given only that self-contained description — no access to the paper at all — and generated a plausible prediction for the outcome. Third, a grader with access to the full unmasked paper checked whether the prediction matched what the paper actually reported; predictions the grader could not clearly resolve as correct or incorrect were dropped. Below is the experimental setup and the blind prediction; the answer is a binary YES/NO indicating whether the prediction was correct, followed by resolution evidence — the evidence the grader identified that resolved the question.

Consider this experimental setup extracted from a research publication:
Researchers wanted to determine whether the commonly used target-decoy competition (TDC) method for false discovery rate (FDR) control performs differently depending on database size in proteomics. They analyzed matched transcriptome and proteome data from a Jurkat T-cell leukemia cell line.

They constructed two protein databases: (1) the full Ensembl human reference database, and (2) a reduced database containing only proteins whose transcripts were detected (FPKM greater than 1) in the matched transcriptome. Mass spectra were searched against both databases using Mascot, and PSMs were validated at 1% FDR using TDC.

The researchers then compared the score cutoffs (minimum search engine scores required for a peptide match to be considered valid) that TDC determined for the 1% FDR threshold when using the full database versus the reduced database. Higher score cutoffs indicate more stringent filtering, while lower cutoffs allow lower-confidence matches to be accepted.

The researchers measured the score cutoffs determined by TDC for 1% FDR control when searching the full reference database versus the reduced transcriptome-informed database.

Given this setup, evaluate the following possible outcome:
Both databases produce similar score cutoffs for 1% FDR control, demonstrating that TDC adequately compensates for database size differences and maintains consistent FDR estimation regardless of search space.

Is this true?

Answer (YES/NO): NO